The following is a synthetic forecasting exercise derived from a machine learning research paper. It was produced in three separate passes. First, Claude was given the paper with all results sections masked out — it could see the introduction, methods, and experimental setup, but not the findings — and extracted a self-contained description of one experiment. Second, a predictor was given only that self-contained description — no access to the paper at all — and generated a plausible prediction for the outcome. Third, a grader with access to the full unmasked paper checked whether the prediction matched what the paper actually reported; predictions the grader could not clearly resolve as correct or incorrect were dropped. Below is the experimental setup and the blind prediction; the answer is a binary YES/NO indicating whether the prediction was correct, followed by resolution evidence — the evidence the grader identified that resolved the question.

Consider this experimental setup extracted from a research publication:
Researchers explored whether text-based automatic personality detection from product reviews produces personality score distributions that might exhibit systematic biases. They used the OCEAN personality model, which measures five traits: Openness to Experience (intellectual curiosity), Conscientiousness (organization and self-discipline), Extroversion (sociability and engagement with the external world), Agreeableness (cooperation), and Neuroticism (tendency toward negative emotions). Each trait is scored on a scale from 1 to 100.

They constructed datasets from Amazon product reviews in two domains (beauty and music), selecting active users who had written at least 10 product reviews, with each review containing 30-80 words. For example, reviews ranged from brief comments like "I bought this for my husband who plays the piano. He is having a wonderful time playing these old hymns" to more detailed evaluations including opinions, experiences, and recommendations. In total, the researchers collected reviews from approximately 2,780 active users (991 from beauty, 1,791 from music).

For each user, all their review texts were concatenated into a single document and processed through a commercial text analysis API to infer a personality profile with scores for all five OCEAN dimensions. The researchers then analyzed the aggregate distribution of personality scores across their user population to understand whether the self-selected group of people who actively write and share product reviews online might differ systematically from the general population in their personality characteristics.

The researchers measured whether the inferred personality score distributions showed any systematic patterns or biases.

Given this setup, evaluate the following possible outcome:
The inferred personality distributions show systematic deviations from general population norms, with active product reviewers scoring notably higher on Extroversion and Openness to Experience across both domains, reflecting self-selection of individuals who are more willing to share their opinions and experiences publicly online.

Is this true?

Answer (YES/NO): NO